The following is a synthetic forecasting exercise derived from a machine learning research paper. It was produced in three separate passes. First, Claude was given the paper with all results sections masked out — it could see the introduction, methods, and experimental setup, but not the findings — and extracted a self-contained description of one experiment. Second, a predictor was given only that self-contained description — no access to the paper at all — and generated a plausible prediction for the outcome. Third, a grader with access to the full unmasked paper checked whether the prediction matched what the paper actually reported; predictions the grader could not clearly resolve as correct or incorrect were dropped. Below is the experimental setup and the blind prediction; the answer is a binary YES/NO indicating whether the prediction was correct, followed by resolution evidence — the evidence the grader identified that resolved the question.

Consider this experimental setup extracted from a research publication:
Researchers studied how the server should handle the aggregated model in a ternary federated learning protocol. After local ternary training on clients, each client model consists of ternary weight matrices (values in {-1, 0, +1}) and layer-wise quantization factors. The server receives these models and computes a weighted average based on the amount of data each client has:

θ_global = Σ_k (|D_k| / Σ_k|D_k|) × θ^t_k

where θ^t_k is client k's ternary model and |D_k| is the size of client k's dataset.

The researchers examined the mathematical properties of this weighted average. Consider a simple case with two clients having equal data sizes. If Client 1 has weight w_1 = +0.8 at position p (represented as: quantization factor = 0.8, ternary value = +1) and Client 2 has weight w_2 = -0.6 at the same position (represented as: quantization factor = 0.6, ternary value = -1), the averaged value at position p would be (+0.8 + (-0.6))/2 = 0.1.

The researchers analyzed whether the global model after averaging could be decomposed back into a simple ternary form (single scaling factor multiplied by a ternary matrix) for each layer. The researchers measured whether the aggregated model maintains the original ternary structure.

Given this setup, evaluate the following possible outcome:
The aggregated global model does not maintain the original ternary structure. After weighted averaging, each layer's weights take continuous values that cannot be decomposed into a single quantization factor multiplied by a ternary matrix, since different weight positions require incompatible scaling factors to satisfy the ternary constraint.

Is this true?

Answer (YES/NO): YES